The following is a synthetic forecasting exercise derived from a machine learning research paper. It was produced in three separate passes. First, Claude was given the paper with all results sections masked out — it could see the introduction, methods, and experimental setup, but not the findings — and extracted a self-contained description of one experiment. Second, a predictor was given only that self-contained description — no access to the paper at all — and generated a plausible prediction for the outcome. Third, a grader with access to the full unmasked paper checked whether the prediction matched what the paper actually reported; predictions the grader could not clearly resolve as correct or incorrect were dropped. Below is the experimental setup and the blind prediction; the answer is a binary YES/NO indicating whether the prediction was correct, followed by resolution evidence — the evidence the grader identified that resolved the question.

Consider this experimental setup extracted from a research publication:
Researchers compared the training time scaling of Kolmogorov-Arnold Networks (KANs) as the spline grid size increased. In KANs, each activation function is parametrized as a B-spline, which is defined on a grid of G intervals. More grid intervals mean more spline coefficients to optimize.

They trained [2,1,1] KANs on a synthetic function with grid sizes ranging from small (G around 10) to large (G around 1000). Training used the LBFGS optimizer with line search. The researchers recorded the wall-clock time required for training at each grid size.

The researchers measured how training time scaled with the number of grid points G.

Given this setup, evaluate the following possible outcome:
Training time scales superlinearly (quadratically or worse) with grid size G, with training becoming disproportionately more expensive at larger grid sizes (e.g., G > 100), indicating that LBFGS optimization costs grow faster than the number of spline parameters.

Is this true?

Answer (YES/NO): NO